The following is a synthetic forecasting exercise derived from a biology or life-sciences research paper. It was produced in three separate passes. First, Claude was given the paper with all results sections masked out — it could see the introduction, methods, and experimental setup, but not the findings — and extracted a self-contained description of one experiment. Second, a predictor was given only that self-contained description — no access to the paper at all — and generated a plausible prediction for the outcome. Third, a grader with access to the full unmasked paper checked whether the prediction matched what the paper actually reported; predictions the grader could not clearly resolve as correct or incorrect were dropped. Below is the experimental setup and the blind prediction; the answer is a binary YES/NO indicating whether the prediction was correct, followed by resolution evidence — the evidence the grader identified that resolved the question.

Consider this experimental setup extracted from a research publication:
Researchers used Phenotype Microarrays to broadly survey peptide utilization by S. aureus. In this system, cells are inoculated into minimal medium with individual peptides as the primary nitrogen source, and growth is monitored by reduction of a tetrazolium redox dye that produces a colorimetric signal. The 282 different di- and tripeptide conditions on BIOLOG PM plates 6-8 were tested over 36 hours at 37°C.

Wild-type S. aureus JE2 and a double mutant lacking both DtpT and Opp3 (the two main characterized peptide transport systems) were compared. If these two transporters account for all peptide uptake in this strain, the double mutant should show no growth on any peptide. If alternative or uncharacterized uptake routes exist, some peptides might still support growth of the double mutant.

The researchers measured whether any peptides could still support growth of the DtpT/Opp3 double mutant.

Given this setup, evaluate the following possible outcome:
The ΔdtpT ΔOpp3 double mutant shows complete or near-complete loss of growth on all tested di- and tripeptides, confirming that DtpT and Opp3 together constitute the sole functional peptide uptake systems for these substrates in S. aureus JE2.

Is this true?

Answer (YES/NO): NO